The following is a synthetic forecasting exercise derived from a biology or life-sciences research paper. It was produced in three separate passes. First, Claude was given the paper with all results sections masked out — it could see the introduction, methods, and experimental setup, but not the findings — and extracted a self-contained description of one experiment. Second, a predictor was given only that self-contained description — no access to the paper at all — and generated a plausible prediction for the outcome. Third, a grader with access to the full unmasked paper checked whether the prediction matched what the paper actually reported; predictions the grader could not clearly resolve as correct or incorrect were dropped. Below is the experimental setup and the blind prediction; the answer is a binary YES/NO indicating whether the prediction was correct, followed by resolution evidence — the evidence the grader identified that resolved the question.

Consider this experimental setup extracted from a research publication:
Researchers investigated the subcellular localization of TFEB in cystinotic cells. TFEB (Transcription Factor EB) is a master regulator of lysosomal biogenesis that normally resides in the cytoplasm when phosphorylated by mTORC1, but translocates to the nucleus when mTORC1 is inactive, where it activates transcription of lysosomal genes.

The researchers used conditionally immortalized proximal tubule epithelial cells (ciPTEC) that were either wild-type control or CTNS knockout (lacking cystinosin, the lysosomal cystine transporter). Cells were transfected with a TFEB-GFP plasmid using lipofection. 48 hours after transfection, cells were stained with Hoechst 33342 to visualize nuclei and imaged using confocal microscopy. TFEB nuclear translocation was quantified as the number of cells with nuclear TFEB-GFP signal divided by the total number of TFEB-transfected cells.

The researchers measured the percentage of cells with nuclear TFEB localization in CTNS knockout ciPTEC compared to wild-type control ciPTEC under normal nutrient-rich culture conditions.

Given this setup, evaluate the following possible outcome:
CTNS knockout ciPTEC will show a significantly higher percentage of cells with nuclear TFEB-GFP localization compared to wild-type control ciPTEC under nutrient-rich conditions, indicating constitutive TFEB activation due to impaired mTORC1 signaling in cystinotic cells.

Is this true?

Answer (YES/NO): YES